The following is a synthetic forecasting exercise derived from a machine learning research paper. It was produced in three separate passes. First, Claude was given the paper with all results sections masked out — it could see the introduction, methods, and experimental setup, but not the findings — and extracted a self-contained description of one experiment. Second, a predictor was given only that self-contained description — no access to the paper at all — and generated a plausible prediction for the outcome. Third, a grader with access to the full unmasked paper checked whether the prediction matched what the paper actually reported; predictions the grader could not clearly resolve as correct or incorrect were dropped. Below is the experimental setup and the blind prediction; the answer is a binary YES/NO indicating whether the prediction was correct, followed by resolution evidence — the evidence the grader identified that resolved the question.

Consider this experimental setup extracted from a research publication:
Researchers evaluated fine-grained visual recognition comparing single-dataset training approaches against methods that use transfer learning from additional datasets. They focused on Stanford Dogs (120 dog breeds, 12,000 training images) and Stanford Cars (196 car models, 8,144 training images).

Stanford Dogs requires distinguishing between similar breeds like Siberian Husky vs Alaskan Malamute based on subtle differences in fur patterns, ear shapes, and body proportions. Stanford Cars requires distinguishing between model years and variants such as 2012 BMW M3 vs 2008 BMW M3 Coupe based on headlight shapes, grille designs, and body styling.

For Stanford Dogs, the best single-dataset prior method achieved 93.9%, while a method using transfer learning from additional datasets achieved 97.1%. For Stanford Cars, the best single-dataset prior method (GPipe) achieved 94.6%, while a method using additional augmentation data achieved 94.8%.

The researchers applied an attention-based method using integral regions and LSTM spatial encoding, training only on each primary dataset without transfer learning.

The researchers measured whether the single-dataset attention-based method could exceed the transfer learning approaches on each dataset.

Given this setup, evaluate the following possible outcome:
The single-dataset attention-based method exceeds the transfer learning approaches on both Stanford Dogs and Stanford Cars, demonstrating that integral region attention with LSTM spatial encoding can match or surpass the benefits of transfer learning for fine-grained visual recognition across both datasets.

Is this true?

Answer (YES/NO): NO